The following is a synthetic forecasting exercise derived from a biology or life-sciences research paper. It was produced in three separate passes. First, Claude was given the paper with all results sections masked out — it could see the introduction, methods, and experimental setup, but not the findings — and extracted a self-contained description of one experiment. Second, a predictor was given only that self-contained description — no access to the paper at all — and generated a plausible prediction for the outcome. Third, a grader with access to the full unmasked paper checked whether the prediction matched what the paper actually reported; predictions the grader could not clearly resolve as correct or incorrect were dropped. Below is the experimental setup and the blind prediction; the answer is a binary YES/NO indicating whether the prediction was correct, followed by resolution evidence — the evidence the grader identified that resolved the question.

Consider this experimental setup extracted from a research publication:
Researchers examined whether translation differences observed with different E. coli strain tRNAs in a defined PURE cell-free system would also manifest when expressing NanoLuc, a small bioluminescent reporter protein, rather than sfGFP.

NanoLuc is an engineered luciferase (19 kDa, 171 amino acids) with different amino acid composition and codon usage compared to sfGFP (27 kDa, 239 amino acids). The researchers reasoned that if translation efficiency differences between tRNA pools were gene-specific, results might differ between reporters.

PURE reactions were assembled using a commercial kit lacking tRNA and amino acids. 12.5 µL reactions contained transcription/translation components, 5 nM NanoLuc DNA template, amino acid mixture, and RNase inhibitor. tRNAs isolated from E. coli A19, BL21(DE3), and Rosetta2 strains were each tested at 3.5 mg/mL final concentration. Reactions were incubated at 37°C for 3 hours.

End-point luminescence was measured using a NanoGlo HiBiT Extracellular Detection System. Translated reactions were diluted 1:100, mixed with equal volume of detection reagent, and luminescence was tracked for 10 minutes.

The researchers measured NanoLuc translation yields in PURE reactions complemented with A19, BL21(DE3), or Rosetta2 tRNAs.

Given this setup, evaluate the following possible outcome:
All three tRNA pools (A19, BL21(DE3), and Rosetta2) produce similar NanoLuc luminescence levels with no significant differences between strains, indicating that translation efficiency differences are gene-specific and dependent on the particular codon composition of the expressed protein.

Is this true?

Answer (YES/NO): NO